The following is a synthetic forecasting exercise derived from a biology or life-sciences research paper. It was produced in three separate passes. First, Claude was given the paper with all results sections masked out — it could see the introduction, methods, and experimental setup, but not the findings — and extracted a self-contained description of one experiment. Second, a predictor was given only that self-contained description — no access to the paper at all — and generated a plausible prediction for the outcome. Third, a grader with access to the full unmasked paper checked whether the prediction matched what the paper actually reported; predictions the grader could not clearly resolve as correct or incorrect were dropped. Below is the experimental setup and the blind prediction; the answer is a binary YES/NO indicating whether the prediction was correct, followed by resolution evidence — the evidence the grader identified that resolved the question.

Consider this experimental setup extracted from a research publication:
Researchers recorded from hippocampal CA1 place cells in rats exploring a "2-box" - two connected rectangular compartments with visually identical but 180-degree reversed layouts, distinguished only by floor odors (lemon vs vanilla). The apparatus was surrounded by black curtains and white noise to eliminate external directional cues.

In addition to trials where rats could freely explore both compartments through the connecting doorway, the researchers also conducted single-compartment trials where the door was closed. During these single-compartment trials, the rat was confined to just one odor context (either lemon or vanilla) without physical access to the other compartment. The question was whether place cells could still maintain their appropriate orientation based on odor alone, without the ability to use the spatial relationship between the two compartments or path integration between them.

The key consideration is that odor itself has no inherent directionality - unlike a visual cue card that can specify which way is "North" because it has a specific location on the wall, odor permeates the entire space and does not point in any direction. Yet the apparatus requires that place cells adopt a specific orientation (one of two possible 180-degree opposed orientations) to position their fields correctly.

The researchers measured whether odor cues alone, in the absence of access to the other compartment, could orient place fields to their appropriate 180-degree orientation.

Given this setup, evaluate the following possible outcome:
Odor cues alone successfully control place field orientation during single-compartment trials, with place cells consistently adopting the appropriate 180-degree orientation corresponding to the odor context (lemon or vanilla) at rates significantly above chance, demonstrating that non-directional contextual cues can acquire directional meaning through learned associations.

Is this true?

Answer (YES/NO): YES